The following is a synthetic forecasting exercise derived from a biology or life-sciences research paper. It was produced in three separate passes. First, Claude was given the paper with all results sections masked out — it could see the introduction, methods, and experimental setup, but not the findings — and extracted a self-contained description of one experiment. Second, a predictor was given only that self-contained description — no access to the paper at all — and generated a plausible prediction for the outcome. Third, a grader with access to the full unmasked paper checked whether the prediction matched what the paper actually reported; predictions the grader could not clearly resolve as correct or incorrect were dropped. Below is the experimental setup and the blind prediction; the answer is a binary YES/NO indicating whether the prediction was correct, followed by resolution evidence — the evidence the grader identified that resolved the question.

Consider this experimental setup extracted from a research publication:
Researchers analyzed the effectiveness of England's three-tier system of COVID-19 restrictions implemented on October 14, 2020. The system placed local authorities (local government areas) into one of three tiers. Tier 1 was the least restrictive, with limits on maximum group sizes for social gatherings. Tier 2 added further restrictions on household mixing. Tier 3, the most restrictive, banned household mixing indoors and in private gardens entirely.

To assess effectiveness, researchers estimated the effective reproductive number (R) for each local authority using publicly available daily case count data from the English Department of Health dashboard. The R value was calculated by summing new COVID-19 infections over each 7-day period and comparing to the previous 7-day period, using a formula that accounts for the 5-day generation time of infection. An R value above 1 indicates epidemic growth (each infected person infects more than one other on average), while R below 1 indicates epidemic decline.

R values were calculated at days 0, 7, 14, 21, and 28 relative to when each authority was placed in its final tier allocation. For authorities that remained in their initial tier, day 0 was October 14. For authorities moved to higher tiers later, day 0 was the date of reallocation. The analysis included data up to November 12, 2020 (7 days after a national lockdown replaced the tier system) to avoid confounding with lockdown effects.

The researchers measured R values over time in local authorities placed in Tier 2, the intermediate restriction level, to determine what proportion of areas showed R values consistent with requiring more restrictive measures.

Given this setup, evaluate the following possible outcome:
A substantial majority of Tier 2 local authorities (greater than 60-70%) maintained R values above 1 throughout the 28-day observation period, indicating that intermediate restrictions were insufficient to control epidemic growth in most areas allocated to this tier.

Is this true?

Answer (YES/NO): NO